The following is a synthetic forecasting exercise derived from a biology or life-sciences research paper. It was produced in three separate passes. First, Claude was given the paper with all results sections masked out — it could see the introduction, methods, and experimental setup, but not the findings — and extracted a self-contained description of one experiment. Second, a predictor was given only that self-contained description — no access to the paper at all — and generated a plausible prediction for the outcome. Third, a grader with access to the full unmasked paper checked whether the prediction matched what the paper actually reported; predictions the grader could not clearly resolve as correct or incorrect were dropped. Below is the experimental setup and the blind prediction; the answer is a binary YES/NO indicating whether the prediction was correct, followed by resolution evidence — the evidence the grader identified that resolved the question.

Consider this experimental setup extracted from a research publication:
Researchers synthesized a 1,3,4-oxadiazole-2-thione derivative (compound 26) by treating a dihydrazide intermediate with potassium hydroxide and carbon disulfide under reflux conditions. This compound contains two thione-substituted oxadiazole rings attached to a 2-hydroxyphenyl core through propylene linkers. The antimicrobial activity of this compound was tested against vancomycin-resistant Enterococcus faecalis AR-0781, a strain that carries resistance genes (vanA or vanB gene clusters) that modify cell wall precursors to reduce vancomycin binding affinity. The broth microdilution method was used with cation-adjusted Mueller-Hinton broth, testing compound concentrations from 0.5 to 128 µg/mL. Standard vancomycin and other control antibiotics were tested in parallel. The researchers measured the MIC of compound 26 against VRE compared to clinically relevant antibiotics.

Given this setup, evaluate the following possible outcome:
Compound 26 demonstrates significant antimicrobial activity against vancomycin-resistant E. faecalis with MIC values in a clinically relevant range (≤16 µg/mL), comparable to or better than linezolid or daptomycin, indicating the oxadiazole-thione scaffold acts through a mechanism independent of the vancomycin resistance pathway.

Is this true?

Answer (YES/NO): NO